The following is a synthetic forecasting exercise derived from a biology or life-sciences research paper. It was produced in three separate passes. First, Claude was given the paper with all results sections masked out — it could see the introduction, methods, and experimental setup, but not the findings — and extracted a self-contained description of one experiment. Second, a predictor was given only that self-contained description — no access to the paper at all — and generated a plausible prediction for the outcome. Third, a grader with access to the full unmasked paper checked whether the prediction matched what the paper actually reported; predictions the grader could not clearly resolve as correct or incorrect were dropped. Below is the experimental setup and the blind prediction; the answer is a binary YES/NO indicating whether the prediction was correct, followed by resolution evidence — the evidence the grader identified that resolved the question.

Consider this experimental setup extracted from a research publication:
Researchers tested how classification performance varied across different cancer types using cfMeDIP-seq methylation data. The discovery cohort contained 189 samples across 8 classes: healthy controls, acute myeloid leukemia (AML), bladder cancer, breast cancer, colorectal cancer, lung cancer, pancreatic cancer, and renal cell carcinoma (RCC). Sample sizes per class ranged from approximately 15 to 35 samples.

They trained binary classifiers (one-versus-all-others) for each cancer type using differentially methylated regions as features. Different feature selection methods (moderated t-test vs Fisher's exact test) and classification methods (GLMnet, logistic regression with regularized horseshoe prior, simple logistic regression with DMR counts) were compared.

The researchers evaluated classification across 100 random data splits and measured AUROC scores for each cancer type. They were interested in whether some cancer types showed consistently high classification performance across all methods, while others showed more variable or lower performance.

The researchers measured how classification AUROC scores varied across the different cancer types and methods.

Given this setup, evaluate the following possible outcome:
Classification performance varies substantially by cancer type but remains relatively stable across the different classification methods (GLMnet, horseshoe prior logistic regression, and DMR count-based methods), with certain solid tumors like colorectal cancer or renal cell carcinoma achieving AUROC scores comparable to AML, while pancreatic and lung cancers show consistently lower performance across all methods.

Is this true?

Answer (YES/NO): NO